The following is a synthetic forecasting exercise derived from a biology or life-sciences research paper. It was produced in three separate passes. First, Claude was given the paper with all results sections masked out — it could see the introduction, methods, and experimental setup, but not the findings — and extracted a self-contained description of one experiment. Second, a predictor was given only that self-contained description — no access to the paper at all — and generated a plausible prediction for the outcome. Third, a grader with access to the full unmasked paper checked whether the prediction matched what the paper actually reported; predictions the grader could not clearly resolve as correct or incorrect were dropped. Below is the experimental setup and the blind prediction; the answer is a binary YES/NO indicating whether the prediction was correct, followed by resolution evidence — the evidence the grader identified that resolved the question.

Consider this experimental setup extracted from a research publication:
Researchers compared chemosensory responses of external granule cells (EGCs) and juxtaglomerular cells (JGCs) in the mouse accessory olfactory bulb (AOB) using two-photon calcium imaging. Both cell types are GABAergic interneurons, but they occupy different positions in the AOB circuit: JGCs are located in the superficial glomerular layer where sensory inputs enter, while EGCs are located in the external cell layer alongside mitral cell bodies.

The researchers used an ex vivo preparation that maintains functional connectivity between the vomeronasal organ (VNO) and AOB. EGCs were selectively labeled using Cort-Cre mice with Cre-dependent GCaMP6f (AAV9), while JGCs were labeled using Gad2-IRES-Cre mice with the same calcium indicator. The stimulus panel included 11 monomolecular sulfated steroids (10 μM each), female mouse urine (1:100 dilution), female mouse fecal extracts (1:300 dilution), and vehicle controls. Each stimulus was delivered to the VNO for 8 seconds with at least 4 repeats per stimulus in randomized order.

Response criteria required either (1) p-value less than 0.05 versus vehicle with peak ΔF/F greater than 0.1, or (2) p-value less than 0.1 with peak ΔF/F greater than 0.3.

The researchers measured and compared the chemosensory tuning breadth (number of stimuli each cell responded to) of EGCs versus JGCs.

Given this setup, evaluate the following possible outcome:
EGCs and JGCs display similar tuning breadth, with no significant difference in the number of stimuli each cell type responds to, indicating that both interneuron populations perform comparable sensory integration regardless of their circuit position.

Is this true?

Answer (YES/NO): YES